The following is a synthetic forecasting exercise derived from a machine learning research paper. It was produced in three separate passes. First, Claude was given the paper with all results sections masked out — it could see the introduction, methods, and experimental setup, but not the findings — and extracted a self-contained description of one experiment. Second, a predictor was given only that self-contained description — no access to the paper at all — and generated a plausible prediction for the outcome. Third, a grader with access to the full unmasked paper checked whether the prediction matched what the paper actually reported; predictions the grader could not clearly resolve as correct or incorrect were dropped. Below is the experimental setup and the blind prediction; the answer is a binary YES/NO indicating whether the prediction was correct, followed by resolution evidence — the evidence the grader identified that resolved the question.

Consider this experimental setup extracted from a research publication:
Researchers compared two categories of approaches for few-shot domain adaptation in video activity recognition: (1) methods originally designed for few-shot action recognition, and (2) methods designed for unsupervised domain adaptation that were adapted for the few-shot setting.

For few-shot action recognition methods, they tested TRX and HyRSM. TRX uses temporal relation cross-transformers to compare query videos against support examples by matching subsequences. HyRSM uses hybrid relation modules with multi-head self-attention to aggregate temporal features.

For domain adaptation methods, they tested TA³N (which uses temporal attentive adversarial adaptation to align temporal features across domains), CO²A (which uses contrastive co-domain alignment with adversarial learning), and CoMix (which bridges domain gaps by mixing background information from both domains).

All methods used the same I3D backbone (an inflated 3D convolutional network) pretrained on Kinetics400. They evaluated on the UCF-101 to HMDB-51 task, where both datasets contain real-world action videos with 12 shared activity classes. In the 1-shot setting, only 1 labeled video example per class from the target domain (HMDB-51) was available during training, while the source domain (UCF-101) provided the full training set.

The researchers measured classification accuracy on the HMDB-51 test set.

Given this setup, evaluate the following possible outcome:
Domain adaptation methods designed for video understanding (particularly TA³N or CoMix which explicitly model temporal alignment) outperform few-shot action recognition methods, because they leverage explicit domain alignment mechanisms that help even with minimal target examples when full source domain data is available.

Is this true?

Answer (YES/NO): YES